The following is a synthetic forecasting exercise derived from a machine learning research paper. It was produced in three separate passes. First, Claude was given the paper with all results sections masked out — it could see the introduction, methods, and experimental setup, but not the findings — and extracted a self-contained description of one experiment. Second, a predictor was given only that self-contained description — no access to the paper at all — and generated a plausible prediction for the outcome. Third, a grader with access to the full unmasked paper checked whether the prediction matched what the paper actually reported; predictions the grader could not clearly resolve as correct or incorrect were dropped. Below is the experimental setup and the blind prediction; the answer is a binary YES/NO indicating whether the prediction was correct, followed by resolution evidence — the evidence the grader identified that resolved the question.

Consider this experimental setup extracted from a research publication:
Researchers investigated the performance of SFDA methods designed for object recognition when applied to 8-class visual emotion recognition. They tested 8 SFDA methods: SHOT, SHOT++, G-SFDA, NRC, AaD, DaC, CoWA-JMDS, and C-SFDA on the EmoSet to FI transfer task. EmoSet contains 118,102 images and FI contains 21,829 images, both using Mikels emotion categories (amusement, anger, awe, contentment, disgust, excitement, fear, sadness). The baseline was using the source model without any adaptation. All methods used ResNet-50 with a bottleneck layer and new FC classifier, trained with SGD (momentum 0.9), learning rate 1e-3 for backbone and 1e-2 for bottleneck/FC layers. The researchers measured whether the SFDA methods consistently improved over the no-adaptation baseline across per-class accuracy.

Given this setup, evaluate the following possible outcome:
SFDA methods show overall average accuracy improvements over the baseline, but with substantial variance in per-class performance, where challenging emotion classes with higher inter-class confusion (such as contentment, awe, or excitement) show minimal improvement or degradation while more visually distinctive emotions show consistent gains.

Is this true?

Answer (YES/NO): NO